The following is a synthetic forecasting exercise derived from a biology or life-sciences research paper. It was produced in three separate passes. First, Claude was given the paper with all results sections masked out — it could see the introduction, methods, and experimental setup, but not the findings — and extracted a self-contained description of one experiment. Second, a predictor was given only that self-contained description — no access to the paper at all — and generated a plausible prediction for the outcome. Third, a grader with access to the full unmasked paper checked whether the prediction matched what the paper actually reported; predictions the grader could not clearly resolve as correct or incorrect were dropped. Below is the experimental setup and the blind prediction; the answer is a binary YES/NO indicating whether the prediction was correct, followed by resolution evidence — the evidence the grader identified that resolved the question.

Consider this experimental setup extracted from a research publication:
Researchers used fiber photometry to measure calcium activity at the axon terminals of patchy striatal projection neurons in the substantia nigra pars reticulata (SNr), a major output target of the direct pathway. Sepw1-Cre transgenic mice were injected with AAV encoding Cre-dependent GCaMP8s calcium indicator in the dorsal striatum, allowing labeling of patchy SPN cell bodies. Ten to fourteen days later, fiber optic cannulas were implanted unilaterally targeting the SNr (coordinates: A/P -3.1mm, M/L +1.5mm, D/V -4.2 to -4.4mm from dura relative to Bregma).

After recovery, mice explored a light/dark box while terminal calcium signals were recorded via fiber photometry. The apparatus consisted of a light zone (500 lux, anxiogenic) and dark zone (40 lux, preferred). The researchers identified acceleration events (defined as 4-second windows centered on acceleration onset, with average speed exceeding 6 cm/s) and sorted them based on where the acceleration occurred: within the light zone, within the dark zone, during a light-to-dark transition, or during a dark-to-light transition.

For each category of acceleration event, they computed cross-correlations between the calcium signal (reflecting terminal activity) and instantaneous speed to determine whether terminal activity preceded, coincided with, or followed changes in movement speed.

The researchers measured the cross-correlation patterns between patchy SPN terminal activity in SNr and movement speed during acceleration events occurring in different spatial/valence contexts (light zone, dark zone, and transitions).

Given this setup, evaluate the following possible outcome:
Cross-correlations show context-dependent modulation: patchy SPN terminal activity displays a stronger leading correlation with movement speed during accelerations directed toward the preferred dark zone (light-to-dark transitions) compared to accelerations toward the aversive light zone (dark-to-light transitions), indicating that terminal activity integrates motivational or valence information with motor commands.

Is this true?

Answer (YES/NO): NO